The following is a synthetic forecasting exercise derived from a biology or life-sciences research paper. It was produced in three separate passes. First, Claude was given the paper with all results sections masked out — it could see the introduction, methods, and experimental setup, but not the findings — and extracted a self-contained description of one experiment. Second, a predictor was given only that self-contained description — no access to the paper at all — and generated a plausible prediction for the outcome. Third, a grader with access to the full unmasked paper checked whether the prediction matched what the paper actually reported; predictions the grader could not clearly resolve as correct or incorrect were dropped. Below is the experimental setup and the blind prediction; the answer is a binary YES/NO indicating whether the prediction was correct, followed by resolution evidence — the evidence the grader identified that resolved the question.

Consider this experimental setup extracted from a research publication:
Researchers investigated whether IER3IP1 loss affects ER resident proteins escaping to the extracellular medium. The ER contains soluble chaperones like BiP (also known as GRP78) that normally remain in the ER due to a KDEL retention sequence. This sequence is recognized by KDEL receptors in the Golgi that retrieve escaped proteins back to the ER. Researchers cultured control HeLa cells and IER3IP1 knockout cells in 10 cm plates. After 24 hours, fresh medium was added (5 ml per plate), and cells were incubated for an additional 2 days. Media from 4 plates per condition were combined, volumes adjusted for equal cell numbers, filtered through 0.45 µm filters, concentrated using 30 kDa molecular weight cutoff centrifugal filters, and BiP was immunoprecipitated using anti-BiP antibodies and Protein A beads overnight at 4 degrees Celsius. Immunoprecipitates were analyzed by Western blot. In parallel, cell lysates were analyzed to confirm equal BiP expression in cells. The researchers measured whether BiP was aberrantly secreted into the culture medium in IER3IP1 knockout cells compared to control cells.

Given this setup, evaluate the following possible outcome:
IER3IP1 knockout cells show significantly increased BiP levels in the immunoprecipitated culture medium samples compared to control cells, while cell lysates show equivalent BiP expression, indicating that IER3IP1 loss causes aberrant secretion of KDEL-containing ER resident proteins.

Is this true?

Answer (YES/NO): YES